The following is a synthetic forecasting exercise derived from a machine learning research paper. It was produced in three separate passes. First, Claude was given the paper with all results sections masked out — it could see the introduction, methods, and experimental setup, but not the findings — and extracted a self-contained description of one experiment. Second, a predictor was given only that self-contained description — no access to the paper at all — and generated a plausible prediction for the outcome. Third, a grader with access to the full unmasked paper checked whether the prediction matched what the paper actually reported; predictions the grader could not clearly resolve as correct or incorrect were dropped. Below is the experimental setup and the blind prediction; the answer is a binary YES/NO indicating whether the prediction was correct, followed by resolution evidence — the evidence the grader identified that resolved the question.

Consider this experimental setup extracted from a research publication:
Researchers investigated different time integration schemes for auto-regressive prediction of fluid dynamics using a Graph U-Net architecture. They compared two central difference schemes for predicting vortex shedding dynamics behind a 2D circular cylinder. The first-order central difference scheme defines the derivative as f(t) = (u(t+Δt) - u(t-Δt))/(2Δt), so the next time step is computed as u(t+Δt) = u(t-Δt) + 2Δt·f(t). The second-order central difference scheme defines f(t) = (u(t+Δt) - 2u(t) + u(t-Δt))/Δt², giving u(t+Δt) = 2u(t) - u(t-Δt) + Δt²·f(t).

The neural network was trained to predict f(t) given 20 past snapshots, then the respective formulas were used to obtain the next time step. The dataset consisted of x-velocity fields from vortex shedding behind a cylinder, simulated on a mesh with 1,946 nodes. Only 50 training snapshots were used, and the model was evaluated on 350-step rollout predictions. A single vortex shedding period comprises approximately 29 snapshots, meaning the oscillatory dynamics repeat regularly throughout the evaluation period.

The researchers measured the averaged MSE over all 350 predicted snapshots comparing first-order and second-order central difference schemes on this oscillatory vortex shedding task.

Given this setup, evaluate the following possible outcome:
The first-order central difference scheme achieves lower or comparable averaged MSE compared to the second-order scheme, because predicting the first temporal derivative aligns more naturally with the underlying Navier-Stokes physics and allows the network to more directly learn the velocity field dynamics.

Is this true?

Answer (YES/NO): NO